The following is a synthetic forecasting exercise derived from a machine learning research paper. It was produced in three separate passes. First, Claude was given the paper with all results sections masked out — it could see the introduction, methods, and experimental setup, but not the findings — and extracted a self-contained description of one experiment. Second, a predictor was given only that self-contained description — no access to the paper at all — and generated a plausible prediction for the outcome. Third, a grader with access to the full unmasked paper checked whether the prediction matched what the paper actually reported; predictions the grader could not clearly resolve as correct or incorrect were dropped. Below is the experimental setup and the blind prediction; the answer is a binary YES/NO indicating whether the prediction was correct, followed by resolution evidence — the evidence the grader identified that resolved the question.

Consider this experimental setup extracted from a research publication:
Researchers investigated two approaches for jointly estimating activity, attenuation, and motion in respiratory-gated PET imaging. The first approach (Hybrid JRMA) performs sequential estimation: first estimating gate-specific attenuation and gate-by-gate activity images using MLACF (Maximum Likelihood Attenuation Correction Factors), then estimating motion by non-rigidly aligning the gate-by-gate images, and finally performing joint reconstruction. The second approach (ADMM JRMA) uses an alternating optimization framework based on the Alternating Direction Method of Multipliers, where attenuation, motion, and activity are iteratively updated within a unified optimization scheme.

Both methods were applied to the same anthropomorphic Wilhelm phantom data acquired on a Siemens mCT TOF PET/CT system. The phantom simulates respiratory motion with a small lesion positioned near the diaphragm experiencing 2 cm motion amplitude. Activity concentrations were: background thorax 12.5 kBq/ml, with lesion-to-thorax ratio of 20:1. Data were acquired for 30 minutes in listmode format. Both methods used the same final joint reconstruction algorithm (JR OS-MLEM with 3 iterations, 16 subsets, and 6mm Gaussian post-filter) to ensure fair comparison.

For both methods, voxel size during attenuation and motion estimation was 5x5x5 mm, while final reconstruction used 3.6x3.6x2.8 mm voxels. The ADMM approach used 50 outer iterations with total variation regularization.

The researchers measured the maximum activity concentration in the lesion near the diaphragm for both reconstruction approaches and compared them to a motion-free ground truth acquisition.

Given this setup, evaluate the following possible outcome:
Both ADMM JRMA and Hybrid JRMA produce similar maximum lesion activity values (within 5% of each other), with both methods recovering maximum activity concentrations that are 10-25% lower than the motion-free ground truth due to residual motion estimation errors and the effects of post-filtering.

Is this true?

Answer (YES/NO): NO